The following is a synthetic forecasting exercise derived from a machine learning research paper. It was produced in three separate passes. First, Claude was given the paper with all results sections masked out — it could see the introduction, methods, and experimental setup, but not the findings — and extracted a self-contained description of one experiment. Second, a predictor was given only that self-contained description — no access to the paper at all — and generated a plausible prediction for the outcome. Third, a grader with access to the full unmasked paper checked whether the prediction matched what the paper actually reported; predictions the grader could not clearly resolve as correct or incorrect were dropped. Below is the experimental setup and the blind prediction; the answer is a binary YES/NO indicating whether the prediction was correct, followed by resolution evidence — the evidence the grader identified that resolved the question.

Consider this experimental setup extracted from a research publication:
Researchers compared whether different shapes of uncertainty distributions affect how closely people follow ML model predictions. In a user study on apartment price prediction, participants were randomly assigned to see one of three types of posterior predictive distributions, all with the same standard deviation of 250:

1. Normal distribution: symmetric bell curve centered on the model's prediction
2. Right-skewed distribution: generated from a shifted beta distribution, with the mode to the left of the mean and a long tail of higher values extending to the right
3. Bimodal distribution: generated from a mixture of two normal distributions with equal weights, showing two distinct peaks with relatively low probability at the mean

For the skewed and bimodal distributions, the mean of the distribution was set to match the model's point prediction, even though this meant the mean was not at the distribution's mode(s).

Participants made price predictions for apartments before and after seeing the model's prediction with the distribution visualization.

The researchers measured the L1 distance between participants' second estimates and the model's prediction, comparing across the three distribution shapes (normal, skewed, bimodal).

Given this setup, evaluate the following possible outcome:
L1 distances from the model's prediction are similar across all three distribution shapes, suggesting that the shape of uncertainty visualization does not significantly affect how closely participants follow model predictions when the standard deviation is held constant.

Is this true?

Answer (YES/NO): YES